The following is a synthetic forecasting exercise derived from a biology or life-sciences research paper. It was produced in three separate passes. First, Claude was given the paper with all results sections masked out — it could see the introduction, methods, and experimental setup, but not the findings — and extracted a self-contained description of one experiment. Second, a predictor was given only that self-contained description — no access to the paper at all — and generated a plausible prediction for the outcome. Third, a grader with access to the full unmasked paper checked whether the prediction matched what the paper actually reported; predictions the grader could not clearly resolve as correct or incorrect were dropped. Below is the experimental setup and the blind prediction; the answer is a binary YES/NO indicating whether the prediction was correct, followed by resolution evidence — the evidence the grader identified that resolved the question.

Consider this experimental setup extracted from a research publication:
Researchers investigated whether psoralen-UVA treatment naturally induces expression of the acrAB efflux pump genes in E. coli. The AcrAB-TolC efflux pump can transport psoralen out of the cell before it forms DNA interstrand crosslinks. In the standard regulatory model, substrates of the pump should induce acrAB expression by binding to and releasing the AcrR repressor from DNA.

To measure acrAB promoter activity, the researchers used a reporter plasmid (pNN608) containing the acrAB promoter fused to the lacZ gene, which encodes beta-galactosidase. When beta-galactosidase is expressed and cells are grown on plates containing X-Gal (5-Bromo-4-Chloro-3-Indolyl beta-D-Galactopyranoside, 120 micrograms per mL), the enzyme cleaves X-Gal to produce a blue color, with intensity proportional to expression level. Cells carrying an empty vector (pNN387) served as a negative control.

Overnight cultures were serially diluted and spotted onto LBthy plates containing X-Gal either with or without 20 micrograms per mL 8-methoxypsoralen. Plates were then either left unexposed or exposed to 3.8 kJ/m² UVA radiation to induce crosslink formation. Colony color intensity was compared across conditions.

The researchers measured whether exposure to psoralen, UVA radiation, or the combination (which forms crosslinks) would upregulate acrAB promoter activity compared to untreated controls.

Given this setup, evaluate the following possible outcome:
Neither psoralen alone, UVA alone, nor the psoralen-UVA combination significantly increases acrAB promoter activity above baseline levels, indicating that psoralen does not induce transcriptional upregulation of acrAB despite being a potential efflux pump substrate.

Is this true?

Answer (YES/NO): YES